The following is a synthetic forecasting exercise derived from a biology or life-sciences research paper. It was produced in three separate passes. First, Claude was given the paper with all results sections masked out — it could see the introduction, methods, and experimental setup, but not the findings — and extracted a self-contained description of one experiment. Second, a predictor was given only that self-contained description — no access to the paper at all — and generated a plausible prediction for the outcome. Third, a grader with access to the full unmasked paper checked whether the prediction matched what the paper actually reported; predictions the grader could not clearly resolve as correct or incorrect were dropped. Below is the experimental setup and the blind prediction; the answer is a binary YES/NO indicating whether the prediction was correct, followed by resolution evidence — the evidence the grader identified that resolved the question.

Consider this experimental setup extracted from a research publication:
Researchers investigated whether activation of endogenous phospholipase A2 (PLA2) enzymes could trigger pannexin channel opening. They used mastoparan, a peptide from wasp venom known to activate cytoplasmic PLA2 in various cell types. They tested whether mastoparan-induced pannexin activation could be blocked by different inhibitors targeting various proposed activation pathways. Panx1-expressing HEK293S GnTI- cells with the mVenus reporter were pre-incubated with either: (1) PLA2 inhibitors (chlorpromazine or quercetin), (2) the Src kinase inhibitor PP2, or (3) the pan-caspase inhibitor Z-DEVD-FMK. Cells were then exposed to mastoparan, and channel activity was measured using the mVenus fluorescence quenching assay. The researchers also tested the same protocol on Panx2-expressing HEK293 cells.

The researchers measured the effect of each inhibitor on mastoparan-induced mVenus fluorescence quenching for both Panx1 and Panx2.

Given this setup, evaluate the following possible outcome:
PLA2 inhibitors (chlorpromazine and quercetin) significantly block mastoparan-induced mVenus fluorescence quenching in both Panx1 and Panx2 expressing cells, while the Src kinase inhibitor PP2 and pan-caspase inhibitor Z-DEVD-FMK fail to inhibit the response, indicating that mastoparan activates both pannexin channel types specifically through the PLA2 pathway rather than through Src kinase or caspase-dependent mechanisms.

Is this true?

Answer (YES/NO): NO